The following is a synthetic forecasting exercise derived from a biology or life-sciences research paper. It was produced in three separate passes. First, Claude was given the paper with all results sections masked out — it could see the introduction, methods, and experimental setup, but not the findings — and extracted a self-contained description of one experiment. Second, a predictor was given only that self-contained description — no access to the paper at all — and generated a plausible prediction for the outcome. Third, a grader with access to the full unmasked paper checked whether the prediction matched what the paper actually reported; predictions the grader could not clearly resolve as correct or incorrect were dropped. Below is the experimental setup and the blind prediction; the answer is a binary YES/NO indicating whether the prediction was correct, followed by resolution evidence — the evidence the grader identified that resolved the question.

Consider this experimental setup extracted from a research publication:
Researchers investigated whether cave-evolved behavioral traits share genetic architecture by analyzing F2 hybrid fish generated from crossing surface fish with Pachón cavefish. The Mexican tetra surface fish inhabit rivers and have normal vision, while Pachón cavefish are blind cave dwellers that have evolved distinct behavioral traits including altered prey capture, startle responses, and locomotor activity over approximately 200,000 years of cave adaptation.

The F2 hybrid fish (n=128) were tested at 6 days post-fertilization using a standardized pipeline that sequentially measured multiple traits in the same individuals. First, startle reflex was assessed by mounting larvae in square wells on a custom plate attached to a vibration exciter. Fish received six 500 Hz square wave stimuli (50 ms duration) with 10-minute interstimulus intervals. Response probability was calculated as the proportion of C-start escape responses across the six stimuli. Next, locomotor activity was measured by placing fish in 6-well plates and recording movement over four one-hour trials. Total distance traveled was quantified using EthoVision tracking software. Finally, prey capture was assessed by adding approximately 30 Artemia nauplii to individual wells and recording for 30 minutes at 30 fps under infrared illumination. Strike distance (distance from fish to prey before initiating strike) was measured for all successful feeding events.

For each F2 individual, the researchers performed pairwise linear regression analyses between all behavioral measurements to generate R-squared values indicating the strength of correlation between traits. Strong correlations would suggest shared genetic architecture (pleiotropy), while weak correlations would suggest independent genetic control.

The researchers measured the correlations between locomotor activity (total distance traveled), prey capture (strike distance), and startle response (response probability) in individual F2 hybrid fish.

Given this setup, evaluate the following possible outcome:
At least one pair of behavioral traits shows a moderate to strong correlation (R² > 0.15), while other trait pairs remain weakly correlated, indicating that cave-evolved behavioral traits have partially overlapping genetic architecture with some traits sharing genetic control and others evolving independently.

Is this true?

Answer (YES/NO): NO